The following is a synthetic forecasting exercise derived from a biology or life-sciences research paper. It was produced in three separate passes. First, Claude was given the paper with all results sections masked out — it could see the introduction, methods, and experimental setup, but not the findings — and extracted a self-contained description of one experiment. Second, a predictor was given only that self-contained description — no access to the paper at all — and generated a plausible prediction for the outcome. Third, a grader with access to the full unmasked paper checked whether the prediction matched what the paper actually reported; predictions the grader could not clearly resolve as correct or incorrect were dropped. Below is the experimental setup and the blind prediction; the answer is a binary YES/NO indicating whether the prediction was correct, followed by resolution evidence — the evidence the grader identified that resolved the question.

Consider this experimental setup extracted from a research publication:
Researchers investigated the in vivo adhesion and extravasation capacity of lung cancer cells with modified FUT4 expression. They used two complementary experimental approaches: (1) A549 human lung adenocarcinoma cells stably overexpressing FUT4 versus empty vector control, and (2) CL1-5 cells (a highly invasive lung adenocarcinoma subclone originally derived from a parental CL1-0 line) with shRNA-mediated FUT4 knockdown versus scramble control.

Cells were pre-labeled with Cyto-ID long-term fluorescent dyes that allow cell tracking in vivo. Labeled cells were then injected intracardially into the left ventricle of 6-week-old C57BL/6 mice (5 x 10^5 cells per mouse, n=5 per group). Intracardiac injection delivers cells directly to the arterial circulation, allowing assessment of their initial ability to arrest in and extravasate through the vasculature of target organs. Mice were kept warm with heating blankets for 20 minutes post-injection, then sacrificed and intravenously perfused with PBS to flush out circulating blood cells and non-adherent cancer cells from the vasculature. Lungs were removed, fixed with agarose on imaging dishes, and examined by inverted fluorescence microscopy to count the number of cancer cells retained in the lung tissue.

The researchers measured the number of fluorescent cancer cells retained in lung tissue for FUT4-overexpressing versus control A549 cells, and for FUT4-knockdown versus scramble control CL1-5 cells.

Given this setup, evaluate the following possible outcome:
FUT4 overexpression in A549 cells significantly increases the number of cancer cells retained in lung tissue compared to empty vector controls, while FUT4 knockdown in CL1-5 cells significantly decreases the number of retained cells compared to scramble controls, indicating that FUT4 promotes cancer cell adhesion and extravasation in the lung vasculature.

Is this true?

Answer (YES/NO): YES